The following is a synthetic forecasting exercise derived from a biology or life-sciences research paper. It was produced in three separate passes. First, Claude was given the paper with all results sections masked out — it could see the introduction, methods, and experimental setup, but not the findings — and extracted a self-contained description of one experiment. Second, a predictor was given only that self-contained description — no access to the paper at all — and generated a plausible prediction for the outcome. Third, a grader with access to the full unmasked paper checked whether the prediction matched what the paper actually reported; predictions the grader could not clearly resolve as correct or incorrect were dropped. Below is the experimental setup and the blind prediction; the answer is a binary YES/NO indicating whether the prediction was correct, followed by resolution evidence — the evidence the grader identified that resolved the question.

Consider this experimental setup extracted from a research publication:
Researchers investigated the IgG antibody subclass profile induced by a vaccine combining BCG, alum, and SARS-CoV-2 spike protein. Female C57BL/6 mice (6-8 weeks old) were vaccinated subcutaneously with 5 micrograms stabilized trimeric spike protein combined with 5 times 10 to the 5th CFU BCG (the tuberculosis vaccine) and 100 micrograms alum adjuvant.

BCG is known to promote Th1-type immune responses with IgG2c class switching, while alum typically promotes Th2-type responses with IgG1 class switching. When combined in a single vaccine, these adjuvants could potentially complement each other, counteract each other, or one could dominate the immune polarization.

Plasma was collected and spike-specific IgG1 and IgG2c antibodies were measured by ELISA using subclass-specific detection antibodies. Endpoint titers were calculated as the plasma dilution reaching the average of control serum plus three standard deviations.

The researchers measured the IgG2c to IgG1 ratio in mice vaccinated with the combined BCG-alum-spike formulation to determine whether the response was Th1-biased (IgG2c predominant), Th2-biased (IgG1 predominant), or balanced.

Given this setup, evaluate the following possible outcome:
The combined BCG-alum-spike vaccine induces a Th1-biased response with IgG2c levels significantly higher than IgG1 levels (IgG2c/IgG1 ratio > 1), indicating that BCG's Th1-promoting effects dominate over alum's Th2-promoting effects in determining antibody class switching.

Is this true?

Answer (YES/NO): YES